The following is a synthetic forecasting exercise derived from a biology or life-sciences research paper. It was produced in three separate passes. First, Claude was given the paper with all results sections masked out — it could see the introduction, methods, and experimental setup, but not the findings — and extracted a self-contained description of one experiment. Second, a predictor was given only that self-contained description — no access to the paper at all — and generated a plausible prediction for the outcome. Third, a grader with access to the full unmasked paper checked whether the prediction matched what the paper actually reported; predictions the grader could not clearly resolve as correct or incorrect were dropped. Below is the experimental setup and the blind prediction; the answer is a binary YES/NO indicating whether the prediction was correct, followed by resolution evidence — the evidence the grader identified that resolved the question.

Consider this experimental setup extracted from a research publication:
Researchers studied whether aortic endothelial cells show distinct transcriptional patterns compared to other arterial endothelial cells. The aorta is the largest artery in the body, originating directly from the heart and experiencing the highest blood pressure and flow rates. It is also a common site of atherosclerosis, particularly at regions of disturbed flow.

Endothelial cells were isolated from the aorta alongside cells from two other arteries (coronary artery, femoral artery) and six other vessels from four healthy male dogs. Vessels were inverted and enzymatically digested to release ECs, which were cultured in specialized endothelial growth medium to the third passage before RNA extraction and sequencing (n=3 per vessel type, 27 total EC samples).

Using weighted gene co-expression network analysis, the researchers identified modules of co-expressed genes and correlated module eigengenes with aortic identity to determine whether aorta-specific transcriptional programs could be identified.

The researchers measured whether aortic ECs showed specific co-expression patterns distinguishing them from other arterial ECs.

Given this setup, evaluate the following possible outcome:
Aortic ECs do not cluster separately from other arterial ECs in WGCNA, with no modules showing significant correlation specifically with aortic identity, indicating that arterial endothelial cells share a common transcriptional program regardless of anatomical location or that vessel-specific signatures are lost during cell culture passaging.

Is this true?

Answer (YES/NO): YES